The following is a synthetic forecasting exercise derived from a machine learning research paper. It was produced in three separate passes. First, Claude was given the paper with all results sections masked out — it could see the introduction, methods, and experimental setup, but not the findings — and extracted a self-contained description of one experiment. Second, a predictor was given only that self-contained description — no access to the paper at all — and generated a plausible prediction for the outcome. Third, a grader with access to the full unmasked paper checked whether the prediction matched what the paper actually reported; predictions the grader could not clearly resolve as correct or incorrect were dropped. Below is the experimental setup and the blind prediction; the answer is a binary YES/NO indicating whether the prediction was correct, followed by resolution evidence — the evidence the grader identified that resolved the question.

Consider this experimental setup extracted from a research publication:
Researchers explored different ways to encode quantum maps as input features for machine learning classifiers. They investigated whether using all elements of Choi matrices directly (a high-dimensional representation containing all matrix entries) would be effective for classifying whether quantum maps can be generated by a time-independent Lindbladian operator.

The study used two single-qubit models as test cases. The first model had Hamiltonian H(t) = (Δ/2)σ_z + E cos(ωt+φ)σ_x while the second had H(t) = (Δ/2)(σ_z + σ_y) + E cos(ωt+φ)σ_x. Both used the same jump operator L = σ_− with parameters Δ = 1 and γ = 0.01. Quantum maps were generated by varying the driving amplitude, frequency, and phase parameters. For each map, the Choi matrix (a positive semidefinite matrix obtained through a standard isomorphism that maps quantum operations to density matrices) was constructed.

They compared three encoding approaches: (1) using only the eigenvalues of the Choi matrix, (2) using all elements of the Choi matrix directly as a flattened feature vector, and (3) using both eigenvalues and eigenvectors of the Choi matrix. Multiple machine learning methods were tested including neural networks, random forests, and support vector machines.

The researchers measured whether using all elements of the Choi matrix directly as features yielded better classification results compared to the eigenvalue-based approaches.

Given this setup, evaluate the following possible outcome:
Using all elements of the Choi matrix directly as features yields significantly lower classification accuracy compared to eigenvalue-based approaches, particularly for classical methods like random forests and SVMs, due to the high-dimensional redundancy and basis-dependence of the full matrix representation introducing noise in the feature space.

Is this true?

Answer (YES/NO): NO